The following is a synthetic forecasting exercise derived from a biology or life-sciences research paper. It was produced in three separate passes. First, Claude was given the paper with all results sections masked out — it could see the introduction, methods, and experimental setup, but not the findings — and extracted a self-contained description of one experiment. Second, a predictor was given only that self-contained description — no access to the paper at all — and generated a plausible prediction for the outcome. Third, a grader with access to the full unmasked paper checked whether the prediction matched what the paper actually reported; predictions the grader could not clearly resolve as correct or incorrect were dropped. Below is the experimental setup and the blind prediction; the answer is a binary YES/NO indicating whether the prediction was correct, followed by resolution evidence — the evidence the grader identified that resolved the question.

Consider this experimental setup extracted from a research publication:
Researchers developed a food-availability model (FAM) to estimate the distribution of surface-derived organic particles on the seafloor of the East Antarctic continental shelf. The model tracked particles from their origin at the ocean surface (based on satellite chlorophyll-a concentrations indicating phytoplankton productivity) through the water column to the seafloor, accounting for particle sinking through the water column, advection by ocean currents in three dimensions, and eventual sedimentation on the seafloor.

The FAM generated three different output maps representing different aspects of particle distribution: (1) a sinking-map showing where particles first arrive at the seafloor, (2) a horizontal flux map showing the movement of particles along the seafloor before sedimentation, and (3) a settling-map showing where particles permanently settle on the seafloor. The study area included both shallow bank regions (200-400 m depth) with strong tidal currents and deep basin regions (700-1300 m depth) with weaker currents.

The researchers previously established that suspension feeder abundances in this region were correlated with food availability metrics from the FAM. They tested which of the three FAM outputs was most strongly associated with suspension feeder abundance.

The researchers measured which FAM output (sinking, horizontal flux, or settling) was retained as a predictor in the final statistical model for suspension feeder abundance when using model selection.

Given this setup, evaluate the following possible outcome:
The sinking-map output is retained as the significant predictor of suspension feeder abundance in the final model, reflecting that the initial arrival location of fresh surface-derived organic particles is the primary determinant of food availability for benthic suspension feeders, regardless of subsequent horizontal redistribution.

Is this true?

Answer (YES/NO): NO